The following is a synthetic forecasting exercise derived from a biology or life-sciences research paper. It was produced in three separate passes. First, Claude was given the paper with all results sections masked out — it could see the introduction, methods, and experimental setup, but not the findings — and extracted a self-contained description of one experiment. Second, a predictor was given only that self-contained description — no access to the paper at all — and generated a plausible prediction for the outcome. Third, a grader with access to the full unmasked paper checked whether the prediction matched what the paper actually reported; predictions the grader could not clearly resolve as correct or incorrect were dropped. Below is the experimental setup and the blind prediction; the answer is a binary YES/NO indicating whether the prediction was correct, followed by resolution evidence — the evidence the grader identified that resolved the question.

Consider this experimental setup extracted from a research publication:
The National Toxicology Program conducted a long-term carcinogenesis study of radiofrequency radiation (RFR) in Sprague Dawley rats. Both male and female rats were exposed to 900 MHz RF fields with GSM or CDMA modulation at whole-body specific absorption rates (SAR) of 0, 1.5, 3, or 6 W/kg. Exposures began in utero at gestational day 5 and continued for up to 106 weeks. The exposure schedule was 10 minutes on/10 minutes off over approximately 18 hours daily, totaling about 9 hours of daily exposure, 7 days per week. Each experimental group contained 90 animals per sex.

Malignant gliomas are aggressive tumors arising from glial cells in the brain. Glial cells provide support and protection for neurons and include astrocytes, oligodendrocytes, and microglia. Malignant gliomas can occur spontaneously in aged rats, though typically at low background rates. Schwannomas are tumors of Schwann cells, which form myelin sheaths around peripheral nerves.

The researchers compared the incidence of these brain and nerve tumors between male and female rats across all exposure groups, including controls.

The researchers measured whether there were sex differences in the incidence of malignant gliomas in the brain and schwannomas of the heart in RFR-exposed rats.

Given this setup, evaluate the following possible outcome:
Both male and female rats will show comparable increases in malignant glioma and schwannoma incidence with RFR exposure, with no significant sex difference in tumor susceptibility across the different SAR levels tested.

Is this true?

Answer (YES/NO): NO